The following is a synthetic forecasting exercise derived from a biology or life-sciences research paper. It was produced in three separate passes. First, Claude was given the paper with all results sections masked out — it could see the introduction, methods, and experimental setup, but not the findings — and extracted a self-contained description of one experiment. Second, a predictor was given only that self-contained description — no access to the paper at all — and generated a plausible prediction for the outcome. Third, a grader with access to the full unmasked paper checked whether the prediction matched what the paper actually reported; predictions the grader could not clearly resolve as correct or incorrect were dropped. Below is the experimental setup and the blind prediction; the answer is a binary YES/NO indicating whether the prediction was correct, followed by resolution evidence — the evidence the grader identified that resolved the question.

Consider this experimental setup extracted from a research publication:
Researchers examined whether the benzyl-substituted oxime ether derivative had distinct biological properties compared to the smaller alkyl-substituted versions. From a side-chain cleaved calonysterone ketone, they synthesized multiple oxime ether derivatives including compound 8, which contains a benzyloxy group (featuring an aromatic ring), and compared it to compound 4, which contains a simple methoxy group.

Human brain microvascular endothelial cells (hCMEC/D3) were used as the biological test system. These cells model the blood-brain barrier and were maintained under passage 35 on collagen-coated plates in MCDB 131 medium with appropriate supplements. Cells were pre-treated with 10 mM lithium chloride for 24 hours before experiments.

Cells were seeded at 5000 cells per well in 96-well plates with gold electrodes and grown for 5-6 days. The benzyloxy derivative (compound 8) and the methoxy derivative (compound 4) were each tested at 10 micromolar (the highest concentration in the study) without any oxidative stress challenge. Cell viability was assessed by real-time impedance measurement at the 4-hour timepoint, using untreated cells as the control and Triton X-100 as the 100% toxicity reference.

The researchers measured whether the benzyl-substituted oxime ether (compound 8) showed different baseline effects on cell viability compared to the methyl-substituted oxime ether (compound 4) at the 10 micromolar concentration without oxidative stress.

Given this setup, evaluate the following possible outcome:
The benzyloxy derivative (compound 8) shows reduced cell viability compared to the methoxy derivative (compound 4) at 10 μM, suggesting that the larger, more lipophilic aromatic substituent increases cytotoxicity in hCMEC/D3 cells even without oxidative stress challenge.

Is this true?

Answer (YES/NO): NO